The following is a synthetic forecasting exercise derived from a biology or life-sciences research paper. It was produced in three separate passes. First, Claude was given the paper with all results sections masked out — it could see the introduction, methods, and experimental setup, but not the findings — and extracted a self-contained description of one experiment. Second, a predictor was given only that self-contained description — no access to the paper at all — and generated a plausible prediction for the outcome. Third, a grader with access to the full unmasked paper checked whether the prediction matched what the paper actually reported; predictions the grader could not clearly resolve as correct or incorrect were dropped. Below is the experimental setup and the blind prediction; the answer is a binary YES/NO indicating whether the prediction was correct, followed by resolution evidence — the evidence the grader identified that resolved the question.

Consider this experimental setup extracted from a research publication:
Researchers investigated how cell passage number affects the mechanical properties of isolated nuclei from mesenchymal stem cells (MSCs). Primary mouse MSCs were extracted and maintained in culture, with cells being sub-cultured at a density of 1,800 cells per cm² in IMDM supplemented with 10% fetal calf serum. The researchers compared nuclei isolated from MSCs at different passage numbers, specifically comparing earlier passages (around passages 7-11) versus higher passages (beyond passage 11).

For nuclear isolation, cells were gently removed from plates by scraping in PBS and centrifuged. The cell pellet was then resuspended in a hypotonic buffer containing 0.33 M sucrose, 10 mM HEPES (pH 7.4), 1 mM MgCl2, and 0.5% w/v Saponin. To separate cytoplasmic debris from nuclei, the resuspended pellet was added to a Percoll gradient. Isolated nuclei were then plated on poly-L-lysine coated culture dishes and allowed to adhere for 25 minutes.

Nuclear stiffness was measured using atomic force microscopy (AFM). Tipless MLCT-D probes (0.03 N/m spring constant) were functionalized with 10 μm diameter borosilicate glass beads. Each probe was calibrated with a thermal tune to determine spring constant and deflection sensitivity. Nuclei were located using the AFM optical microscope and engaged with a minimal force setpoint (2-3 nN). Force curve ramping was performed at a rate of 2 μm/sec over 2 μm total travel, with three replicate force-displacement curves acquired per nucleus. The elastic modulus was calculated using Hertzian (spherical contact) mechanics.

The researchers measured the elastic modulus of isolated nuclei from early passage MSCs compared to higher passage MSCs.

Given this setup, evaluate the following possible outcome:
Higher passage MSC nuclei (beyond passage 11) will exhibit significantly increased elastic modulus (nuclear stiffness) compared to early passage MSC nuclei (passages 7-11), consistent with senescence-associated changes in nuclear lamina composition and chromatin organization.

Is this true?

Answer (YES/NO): YES